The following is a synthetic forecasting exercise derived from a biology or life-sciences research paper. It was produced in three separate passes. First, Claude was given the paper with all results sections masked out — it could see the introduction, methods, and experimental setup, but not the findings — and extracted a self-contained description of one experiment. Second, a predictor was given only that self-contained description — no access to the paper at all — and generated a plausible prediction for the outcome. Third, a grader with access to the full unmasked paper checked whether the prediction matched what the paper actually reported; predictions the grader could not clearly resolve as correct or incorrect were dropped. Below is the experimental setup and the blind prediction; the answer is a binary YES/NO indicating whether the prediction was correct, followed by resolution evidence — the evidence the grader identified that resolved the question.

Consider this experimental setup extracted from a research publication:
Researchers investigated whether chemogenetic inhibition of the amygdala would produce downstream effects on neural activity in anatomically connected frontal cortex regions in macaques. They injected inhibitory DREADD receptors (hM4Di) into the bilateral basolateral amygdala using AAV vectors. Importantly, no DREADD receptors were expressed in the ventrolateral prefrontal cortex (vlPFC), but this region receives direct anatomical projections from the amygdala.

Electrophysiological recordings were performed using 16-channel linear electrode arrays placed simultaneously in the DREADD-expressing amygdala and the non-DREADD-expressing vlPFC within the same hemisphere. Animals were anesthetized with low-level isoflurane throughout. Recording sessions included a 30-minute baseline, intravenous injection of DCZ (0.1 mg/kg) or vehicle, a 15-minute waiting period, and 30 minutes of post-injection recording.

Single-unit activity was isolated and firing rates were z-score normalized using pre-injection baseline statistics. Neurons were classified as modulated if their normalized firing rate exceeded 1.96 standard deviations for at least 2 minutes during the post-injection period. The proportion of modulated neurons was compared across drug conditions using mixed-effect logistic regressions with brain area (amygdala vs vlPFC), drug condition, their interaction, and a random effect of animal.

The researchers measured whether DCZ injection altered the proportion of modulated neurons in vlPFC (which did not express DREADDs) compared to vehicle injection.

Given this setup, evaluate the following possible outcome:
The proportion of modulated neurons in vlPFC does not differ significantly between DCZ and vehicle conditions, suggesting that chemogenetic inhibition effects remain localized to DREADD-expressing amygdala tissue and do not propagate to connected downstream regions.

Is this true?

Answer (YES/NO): YES